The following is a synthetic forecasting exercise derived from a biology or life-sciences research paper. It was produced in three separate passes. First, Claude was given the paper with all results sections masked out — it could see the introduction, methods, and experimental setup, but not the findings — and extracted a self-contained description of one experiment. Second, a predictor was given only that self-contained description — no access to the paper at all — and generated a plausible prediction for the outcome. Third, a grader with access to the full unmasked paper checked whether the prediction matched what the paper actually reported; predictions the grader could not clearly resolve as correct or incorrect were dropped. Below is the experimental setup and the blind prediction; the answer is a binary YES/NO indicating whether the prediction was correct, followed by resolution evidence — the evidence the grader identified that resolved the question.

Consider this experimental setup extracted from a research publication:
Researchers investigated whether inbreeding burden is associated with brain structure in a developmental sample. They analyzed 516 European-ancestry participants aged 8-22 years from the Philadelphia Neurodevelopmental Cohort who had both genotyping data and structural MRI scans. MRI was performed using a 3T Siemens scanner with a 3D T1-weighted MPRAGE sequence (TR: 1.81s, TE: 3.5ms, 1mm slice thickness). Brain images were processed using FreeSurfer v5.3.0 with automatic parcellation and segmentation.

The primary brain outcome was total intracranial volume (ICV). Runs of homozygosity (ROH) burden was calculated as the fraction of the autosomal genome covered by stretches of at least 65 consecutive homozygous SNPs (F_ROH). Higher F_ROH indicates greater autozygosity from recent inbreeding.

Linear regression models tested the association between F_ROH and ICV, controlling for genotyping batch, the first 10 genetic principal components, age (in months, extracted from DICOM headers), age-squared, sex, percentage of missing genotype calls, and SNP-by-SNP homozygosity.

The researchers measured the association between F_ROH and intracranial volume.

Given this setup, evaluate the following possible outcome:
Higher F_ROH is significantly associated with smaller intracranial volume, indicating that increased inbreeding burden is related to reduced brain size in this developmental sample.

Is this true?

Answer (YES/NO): NO